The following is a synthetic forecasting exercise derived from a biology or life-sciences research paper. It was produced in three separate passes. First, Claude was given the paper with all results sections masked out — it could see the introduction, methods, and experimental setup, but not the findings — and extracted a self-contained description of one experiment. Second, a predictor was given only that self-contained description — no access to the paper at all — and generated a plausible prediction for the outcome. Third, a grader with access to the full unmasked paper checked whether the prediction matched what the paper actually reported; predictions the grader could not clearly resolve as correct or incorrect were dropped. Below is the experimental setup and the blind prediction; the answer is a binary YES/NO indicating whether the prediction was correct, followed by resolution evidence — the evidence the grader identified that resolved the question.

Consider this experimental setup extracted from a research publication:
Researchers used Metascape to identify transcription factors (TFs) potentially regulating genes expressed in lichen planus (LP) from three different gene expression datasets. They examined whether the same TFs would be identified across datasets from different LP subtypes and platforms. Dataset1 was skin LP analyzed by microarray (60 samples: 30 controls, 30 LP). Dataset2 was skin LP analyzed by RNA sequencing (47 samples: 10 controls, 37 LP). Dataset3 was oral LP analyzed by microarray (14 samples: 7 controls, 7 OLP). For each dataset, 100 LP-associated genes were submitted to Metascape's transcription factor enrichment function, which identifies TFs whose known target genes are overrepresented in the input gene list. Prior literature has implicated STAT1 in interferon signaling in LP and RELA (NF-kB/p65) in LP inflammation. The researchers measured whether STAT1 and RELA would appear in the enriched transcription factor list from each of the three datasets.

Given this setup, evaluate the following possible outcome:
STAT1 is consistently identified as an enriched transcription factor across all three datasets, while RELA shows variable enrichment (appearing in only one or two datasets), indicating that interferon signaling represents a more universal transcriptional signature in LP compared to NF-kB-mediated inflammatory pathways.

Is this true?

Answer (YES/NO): NO